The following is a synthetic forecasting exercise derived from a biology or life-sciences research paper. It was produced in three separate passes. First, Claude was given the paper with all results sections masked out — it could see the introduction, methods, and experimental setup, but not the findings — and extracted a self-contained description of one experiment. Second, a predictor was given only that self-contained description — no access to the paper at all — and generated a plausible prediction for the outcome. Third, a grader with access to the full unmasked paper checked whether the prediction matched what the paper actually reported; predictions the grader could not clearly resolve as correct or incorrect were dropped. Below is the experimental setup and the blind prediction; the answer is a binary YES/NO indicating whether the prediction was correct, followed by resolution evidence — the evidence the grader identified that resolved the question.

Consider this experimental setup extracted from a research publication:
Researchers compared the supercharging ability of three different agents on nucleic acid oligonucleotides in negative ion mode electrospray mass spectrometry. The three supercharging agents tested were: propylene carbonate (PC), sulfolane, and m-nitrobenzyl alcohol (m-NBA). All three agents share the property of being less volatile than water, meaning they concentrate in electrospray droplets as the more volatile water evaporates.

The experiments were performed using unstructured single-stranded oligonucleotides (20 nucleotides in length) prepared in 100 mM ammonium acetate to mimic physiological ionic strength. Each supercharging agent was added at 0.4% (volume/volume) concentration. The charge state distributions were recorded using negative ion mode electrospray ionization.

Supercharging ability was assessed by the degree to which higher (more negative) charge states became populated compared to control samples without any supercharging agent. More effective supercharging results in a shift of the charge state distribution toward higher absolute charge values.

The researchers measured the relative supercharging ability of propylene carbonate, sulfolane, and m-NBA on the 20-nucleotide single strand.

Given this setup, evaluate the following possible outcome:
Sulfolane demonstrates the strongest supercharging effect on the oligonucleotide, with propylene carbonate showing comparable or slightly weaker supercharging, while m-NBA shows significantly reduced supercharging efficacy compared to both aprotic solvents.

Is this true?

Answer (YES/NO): NO